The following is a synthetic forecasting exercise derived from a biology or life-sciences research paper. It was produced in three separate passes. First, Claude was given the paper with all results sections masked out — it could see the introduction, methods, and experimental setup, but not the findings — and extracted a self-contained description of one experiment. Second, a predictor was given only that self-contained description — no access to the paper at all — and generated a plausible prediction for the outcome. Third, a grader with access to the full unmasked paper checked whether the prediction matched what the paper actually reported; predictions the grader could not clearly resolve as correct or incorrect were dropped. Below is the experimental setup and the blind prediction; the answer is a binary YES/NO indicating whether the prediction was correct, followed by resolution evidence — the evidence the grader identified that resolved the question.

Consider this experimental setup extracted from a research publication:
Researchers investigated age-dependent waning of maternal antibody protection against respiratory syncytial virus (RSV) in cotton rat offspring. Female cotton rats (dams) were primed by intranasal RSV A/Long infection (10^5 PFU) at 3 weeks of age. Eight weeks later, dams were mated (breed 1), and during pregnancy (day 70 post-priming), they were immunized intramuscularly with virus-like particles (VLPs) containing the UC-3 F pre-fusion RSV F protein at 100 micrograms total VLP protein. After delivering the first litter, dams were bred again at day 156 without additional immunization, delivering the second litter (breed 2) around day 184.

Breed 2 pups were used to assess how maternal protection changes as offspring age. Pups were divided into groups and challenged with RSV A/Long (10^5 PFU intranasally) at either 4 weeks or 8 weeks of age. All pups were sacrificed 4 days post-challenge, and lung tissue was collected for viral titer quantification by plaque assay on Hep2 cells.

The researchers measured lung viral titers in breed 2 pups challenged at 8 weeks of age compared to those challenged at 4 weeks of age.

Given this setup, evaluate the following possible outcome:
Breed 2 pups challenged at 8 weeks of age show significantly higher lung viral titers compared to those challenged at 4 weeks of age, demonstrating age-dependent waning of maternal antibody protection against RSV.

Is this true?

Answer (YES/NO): YES